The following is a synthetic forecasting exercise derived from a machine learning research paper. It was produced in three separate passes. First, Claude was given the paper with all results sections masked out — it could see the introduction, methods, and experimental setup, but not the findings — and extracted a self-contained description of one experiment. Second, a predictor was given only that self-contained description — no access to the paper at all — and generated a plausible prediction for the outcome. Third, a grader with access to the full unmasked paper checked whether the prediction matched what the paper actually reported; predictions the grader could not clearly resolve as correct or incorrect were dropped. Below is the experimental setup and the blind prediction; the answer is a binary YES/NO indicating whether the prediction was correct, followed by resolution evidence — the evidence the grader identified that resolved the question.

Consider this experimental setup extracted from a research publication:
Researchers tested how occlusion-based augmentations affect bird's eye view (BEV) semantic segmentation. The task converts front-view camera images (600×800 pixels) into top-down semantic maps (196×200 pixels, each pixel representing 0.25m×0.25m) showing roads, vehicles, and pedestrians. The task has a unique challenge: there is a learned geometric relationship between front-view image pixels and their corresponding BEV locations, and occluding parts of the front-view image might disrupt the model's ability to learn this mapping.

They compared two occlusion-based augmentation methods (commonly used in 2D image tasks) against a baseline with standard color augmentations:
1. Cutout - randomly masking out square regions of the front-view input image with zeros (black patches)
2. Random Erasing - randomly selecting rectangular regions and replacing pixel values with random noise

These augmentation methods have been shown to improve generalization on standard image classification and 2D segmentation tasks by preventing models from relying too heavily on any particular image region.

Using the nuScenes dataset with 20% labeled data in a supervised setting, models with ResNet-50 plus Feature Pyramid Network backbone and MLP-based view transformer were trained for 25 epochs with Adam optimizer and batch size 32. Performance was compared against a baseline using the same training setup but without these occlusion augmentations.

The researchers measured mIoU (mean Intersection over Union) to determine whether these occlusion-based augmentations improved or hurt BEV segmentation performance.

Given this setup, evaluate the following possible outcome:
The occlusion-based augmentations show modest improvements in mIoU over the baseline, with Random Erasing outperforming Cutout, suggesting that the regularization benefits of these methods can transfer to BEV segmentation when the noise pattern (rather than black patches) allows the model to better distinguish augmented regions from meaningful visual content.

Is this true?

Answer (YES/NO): NO